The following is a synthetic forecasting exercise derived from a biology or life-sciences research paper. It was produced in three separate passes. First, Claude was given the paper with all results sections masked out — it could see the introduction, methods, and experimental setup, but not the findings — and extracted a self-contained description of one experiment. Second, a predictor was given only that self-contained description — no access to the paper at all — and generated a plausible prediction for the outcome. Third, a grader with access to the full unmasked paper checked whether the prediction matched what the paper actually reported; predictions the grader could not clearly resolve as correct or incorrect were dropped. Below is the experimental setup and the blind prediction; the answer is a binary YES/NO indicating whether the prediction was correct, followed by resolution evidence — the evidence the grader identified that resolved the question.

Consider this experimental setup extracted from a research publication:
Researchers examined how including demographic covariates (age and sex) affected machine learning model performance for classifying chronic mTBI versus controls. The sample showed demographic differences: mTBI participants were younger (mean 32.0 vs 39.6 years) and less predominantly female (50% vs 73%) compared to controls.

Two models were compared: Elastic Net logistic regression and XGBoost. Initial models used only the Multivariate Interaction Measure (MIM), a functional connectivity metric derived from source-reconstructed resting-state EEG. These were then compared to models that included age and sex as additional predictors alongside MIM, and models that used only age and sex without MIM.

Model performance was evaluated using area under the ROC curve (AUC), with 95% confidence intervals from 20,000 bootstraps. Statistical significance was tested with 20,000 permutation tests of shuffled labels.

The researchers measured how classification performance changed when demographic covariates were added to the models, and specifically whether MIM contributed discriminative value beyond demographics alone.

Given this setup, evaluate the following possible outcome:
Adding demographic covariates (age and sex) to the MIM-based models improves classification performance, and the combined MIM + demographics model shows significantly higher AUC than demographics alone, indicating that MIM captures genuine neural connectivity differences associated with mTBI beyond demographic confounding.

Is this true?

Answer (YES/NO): NO